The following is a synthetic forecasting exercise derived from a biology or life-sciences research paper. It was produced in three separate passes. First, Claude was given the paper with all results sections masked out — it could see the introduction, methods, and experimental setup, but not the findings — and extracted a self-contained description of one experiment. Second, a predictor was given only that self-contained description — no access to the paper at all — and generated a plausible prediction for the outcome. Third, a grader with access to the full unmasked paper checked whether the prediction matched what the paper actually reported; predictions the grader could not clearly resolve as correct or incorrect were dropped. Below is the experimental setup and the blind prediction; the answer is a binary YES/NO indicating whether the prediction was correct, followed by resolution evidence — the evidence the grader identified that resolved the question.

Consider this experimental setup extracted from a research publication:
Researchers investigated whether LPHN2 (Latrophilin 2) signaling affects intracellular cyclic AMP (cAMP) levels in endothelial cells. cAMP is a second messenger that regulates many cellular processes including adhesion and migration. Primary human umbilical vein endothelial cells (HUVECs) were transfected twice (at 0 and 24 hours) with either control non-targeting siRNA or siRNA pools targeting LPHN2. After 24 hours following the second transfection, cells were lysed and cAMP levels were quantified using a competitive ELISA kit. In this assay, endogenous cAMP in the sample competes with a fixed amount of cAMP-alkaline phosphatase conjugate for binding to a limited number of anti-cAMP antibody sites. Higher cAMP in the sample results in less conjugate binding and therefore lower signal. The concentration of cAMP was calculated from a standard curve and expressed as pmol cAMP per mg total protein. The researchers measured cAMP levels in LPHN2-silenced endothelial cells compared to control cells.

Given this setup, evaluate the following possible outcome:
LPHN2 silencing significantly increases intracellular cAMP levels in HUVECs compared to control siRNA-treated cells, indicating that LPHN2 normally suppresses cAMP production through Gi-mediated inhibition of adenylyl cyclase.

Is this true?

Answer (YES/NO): NO